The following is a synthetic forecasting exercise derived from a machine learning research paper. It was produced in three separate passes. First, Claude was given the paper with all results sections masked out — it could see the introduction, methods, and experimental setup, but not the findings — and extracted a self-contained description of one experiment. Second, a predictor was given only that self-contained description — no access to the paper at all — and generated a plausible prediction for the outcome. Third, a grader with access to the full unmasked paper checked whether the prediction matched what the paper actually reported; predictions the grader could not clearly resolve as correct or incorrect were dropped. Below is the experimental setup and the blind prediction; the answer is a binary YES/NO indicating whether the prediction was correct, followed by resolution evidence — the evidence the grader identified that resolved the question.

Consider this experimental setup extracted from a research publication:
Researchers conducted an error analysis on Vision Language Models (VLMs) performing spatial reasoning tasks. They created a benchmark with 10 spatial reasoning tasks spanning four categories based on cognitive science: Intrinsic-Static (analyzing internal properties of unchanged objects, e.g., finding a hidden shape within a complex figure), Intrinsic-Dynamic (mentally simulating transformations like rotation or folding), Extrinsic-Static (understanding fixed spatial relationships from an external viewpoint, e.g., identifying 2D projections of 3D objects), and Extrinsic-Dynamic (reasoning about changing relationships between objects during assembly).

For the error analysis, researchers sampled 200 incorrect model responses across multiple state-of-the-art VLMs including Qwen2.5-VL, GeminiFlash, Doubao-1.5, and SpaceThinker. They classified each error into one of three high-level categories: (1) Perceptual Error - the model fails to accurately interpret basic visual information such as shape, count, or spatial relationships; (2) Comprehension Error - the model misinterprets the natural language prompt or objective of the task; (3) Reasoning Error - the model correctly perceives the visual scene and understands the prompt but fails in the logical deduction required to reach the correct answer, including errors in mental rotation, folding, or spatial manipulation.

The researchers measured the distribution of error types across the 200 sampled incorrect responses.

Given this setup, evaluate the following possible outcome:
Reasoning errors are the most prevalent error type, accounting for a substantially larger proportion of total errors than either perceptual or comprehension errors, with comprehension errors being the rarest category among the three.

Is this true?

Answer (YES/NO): YES